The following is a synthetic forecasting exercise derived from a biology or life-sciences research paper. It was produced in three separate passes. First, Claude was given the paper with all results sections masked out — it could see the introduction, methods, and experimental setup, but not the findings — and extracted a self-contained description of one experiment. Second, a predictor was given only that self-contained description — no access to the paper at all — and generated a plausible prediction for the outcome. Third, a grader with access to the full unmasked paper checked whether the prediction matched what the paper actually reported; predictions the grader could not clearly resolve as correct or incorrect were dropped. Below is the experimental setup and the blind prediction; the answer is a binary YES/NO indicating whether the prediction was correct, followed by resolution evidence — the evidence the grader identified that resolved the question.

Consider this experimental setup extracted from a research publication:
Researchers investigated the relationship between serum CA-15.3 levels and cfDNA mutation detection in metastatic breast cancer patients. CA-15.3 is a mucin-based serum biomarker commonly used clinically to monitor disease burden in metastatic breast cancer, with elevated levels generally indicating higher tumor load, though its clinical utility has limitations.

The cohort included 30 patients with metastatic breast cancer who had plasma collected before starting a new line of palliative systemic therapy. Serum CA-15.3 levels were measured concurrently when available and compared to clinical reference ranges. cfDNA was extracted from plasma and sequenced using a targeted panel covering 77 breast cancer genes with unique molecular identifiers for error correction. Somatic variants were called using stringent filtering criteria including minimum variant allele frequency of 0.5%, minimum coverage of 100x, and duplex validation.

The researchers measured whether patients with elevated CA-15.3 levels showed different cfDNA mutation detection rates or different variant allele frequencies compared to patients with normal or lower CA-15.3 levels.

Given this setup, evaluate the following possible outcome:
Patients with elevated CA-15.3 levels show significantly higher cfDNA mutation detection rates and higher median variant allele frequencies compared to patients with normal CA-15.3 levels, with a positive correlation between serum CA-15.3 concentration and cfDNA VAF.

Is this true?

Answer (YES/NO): YES